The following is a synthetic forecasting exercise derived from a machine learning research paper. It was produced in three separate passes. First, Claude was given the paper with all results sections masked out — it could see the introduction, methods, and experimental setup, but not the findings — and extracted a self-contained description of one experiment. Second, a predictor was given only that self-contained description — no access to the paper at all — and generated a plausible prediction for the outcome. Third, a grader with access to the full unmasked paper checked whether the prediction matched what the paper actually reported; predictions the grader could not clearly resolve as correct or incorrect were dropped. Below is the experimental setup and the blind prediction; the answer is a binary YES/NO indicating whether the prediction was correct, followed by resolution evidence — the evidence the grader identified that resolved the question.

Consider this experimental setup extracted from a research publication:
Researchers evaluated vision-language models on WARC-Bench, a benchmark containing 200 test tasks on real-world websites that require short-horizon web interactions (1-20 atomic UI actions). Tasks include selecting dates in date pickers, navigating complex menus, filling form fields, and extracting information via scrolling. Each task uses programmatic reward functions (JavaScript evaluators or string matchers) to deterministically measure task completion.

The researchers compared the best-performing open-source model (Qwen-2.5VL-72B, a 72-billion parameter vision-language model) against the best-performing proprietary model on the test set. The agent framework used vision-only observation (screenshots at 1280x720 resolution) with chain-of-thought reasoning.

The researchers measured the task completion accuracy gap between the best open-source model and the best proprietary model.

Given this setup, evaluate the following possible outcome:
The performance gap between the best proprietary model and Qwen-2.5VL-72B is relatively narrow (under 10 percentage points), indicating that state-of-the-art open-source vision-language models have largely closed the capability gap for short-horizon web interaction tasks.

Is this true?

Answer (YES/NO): NO